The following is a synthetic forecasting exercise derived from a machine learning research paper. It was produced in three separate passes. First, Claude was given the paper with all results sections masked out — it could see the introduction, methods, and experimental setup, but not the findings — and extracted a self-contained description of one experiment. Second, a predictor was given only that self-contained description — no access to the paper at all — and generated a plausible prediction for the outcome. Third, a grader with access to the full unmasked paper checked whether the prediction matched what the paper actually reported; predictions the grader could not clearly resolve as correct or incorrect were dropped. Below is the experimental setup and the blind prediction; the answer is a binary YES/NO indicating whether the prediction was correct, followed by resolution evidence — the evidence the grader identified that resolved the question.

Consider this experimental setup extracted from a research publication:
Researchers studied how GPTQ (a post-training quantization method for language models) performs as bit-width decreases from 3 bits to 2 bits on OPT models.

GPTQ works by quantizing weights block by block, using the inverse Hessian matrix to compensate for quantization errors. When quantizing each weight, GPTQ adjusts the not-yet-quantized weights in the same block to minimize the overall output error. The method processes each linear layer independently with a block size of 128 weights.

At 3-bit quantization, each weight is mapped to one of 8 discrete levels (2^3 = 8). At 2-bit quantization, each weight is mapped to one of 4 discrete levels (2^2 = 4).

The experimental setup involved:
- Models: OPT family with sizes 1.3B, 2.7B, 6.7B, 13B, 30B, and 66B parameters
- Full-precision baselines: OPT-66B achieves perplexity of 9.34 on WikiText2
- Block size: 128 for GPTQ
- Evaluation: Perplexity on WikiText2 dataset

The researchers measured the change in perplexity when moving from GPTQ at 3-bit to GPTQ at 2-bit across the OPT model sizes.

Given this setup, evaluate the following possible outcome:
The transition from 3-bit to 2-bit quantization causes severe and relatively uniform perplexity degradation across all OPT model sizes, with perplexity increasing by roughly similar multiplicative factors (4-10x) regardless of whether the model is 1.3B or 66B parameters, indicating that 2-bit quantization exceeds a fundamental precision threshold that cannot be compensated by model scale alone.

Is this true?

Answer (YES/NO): NO